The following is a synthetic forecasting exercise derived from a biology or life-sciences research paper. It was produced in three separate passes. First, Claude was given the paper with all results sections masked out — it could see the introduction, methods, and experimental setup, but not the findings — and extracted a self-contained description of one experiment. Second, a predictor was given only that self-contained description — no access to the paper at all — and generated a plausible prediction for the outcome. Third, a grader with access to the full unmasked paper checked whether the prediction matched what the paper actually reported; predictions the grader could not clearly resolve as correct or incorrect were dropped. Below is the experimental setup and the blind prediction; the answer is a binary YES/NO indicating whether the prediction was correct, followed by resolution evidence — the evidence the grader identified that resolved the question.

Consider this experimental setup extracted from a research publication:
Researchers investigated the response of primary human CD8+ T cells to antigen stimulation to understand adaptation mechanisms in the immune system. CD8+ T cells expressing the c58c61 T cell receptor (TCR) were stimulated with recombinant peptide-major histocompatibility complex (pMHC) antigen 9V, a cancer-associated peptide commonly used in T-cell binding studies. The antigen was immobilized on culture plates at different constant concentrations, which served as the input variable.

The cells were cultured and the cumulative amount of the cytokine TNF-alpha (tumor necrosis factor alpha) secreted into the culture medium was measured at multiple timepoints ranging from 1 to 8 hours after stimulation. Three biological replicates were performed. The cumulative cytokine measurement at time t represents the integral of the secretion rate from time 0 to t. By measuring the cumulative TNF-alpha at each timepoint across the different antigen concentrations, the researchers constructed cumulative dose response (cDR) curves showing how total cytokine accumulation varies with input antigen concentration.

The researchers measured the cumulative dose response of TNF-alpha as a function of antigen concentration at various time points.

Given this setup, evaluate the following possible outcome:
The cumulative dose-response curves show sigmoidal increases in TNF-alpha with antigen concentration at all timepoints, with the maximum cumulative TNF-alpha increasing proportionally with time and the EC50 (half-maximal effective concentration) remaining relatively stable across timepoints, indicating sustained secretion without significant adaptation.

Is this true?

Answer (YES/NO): NO